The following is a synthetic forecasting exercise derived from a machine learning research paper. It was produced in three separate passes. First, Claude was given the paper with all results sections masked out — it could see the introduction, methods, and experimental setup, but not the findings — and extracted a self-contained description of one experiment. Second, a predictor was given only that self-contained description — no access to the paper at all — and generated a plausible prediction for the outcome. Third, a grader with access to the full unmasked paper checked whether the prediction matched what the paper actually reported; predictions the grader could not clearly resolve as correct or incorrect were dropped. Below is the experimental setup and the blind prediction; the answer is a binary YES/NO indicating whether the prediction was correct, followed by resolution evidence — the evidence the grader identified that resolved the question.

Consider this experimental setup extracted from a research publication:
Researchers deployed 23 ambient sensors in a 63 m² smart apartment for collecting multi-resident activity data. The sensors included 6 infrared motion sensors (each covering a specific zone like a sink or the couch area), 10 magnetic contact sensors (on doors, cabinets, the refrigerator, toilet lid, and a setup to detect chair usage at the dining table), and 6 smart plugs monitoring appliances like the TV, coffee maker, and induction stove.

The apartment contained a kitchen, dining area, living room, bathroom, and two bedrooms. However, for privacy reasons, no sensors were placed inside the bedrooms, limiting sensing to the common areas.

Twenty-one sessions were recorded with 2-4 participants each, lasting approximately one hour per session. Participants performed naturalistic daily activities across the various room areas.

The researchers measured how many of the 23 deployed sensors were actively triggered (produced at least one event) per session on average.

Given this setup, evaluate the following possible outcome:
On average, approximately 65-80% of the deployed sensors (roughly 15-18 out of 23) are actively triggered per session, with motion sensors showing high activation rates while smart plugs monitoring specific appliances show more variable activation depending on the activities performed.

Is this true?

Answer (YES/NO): NO